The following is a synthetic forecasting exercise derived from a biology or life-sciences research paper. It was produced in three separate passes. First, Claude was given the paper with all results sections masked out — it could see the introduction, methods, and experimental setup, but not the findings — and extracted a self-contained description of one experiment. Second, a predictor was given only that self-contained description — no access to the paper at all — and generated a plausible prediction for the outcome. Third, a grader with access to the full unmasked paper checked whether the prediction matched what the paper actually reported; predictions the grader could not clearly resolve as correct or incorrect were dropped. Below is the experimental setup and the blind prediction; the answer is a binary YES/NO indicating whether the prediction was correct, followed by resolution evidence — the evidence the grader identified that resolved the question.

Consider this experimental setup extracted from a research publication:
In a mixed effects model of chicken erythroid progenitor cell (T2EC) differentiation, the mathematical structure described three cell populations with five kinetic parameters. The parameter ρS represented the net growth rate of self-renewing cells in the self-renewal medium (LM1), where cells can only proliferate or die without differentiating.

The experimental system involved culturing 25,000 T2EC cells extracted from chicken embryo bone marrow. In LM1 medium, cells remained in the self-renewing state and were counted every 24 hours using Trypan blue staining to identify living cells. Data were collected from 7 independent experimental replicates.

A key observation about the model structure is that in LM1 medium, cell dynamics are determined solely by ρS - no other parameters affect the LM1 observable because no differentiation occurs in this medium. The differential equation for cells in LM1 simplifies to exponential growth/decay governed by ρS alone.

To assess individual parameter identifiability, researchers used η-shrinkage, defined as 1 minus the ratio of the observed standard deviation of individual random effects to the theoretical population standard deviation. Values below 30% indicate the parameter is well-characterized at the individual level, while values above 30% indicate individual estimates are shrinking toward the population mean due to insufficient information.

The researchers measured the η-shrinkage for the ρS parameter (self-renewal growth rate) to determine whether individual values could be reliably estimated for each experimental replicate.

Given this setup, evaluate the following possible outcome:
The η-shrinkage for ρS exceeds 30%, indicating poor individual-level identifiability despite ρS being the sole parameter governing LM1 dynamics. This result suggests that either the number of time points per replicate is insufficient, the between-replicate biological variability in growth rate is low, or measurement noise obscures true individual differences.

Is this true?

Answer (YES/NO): NO